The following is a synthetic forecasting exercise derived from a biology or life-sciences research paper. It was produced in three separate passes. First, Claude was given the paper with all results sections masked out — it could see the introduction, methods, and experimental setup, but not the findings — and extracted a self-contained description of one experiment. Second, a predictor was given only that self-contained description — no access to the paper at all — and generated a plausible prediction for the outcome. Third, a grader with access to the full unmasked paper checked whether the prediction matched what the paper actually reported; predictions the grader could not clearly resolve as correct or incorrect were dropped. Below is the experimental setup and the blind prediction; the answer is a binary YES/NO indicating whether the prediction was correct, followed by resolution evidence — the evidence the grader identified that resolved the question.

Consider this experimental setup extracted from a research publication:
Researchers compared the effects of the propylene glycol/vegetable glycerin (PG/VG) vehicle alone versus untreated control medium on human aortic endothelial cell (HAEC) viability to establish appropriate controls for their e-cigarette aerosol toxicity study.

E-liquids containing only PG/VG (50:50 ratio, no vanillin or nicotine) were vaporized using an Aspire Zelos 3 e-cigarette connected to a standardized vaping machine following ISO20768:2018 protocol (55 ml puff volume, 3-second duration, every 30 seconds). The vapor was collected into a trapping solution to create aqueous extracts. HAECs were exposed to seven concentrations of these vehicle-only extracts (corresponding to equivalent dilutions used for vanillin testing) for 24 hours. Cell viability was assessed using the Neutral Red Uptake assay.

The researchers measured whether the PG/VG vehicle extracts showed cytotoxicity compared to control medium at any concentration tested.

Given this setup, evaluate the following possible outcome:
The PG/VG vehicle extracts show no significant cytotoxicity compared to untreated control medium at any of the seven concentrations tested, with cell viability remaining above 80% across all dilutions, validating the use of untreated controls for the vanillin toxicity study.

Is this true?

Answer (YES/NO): NO